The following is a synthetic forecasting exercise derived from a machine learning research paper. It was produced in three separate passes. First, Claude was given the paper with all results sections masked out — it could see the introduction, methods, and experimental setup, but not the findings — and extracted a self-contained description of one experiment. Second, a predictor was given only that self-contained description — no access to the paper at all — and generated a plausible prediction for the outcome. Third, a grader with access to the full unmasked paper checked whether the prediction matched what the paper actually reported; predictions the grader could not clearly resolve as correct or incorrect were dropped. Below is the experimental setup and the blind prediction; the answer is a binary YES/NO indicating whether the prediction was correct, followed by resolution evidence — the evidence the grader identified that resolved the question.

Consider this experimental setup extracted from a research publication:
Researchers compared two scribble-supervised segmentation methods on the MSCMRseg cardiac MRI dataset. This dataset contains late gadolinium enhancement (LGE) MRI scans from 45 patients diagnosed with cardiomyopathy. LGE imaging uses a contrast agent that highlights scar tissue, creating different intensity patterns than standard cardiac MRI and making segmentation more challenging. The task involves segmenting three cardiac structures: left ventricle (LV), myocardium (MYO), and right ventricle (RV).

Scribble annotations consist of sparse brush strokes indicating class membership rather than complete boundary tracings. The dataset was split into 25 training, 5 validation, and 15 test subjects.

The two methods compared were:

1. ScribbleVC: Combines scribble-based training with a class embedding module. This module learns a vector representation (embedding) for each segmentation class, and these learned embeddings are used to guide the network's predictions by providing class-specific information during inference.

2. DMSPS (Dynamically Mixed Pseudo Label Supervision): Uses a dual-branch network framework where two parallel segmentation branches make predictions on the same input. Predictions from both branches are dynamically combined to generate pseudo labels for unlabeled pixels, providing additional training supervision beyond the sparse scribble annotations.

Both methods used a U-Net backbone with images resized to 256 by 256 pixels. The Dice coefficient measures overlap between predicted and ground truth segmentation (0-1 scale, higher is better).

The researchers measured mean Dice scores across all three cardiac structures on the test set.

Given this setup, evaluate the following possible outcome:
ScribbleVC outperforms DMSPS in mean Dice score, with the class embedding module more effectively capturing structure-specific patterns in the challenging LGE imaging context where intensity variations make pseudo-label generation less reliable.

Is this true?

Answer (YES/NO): NO